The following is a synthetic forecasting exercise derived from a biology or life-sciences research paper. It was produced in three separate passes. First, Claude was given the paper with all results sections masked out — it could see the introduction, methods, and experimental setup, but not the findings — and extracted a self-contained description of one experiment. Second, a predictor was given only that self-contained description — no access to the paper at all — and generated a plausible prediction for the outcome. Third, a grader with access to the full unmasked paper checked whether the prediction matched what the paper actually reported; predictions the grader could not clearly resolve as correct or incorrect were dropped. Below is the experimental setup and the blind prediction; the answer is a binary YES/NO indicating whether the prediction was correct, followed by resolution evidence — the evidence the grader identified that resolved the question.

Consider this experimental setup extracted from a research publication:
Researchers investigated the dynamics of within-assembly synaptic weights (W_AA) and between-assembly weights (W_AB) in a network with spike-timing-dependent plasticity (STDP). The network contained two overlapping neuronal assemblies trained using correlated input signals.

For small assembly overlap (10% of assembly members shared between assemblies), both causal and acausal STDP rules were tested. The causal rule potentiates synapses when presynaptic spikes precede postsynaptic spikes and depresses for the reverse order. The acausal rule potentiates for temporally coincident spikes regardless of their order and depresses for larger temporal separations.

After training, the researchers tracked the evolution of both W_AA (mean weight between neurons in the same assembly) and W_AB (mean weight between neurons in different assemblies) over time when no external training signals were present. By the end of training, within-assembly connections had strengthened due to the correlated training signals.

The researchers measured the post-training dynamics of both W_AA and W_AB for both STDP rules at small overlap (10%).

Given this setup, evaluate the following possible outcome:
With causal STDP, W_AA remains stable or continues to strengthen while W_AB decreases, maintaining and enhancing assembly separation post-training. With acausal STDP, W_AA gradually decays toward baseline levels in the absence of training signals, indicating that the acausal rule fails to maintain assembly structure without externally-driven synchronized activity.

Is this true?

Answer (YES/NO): NO